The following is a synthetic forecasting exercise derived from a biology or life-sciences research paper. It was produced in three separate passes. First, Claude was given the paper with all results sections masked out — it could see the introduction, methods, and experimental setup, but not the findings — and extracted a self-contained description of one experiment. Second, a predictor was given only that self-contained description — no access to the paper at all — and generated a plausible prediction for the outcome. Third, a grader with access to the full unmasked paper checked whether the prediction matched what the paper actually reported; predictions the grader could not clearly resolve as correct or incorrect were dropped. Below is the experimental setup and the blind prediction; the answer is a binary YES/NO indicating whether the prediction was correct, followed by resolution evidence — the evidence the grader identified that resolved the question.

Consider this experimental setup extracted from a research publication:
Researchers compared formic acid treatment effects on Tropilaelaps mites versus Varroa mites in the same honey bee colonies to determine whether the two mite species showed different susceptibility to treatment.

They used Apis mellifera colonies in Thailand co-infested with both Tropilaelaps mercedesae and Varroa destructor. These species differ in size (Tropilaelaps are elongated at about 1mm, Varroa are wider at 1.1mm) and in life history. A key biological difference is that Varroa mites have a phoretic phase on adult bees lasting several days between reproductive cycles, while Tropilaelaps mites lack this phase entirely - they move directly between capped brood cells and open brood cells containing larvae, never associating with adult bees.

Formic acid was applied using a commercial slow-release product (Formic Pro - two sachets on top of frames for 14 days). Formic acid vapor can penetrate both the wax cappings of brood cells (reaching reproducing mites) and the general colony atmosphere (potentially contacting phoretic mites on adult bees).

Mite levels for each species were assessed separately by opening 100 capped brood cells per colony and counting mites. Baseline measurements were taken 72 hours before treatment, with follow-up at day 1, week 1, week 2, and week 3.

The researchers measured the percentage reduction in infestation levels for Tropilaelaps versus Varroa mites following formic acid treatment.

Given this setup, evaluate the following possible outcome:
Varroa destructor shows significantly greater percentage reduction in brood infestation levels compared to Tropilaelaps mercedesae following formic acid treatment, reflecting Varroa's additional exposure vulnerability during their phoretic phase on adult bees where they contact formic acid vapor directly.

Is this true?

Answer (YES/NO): NO